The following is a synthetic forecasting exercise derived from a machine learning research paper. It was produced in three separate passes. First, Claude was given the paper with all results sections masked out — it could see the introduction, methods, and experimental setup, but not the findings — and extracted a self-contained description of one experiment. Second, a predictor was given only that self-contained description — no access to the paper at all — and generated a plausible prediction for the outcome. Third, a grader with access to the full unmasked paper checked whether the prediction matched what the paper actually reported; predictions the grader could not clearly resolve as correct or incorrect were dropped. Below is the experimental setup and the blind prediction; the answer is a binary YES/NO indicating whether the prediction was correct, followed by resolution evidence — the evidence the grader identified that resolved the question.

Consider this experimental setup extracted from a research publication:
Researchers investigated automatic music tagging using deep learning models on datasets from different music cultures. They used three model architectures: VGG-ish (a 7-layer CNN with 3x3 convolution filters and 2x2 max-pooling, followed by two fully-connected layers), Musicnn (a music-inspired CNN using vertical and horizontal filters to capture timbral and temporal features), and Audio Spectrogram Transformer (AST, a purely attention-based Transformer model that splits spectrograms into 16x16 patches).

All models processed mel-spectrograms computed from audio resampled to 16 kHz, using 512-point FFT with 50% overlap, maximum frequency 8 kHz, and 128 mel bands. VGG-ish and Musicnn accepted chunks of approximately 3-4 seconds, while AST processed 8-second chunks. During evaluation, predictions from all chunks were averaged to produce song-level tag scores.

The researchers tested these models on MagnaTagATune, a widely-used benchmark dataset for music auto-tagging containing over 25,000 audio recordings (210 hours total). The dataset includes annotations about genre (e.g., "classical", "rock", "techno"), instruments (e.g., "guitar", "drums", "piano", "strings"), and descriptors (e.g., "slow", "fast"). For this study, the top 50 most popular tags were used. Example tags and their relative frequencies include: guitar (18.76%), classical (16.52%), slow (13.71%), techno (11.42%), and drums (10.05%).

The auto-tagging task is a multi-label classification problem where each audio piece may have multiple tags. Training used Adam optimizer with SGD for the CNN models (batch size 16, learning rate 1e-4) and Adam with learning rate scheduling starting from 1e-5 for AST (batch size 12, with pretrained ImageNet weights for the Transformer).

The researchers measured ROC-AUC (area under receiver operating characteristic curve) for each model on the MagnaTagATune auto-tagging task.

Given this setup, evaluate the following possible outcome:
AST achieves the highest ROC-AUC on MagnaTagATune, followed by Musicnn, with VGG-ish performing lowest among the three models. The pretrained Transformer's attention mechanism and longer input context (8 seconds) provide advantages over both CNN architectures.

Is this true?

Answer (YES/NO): NO